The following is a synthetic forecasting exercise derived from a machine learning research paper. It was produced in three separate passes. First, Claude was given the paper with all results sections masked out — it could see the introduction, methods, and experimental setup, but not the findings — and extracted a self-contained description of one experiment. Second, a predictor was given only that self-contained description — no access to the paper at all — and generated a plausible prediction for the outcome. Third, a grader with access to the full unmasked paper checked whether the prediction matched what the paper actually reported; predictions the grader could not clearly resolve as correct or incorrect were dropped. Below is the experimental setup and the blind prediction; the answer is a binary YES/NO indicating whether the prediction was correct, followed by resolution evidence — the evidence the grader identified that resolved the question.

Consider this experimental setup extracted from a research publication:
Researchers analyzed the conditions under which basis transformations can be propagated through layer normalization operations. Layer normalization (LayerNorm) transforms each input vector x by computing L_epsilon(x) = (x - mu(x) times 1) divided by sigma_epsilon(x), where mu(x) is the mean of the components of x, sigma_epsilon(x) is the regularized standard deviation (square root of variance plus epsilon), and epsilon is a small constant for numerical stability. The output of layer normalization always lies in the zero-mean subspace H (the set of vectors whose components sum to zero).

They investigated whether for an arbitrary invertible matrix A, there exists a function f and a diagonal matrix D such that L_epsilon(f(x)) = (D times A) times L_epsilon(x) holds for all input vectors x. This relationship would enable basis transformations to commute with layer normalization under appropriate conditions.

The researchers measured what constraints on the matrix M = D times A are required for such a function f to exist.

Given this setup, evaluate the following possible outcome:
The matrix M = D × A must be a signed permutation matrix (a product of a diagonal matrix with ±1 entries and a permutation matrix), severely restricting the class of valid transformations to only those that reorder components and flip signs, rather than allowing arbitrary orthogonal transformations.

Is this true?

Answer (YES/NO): NO